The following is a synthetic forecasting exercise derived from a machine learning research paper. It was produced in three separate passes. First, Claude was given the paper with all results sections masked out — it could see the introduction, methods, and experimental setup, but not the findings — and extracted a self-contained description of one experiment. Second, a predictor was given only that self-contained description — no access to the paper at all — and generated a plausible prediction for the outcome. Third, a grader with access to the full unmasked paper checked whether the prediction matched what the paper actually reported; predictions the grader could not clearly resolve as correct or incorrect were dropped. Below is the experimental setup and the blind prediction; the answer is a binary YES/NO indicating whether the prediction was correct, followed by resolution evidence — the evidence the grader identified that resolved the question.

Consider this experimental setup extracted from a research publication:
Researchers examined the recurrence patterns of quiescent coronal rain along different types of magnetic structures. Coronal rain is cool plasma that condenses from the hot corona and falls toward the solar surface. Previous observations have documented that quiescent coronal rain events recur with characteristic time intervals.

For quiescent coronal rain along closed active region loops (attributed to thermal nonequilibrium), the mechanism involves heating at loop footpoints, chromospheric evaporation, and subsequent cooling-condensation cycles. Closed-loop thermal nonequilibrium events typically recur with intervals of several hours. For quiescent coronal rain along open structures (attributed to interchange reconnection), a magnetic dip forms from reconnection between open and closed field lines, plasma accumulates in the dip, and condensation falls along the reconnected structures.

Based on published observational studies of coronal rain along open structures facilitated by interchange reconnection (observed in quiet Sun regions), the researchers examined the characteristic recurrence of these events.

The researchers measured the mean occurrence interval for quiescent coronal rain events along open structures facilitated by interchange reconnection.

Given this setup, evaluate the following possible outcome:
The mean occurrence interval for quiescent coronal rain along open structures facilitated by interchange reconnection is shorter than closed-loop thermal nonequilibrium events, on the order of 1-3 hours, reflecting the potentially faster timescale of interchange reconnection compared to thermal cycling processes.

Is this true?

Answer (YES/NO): NO